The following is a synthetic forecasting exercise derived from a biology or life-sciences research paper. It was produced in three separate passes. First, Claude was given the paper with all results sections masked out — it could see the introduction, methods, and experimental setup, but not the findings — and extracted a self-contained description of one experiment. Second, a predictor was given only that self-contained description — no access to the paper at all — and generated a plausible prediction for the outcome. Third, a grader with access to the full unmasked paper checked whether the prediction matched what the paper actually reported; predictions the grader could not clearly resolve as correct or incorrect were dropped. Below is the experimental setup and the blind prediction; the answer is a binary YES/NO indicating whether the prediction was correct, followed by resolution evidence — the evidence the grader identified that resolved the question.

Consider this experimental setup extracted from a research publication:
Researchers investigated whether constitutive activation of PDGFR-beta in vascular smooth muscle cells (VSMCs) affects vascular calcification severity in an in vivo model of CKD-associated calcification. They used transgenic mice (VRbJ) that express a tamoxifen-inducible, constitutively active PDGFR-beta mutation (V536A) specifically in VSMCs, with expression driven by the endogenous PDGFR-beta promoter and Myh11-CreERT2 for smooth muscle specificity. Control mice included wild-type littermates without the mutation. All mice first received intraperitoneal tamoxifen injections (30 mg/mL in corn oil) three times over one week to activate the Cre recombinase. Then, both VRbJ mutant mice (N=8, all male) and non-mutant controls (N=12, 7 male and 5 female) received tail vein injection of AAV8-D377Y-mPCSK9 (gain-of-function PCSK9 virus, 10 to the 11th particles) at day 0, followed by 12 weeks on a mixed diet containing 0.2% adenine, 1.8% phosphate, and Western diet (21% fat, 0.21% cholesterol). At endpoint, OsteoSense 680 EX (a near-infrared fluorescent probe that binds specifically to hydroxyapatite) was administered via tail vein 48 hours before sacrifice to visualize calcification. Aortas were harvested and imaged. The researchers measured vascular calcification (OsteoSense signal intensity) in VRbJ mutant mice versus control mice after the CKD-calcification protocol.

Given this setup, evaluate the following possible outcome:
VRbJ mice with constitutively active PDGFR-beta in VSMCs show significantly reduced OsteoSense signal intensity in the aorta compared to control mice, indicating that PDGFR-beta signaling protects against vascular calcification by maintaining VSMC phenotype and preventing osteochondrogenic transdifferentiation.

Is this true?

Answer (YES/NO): NO